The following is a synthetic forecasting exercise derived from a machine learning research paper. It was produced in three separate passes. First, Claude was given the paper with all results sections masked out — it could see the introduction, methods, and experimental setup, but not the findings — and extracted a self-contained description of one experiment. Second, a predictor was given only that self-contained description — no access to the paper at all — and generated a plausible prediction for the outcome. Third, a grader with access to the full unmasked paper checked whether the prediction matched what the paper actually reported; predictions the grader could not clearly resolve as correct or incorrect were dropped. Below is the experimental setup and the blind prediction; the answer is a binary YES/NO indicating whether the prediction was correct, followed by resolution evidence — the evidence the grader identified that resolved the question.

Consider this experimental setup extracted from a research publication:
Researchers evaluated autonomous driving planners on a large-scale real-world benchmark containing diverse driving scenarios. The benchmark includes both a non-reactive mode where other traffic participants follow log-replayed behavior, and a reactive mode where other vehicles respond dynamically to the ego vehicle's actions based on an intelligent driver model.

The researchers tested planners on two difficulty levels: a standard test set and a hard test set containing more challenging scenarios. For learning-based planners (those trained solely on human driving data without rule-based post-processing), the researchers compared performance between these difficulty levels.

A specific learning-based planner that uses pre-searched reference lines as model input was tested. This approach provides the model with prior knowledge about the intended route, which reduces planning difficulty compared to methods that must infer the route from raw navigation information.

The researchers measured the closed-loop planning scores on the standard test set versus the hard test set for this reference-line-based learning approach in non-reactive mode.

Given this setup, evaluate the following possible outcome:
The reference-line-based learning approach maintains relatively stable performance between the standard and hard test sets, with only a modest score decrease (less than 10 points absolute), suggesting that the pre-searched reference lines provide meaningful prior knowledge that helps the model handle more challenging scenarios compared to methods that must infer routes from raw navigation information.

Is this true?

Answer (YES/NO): NO